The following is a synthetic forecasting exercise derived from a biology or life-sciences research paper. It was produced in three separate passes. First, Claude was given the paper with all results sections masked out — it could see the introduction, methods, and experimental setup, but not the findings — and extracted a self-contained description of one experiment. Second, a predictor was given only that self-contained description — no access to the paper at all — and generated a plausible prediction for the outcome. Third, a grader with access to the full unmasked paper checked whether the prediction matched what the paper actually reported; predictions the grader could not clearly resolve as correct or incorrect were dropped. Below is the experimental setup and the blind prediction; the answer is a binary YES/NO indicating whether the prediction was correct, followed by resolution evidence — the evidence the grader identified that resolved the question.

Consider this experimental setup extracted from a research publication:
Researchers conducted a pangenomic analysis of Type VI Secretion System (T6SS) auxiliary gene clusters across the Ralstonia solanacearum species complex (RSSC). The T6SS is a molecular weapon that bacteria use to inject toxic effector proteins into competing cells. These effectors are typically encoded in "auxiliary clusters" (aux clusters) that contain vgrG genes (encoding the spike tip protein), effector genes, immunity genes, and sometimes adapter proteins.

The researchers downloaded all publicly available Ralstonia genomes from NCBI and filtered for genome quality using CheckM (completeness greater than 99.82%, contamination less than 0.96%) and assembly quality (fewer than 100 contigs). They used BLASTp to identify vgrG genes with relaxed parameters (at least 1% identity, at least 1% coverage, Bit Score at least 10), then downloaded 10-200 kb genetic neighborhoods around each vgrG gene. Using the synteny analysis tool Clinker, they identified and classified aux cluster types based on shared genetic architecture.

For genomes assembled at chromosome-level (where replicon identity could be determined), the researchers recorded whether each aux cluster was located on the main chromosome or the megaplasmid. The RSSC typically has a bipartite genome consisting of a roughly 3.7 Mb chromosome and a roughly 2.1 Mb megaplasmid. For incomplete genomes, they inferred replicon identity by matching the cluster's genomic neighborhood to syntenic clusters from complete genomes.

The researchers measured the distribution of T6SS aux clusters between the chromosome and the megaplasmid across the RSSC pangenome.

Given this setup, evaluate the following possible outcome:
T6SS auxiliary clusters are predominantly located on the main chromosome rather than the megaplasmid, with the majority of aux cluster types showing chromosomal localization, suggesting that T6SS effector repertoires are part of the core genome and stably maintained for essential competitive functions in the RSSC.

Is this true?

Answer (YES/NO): NO